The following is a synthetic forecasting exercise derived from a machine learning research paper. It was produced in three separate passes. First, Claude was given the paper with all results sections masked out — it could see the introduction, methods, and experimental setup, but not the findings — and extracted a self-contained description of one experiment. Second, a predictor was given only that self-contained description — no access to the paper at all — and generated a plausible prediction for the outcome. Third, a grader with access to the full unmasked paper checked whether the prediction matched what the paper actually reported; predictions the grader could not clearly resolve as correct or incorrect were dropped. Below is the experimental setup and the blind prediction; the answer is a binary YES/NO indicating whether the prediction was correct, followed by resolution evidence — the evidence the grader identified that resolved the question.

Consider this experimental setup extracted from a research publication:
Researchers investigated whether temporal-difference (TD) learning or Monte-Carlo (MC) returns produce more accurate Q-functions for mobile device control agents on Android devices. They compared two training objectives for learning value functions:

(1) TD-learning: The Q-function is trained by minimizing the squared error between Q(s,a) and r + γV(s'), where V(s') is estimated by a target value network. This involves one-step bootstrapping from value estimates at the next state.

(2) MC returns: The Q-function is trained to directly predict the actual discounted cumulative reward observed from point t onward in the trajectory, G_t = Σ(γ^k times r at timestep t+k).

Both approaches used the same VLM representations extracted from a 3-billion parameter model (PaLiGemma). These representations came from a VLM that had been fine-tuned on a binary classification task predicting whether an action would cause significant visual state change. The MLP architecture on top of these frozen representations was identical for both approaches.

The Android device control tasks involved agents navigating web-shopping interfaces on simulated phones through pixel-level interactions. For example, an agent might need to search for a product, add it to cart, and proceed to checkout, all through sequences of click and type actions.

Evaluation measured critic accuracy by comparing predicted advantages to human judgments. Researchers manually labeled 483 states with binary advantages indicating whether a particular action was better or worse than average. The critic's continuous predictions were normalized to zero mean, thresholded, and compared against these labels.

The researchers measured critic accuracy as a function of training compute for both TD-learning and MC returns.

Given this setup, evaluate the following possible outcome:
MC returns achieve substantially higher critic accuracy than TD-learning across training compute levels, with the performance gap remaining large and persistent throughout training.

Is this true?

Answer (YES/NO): NO